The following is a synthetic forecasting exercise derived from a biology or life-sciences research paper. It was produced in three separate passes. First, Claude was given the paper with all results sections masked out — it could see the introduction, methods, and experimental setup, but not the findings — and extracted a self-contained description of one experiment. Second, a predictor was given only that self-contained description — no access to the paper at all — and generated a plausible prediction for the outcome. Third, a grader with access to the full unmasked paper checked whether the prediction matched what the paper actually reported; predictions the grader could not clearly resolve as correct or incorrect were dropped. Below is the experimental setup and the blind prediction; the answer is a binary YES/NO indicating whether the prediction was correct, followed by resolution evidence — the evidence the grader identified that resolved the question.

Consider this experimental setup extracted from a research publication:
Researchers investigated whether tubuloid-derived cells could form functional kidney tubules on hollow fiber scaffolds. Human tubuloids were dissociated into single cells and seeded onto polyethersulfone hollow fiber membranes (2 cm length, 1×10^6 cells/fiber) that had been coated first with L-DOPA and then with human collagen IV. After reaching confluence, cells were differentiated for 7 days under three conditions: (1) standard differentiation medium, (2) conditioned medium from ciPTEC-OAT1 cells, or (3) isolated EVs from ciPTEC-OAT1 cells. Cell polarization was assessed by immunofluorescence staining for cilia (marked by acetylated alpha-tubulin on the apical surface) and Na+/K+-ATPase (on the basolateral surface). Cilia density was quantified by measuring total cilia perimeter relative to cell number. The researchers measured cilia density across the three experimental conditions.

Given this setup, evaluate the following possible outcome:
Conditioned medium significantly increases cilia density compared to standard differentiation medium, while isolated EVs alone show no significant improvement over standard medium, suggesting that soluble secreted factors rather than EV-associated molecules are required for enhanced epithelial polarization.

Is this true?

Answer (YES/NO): NO